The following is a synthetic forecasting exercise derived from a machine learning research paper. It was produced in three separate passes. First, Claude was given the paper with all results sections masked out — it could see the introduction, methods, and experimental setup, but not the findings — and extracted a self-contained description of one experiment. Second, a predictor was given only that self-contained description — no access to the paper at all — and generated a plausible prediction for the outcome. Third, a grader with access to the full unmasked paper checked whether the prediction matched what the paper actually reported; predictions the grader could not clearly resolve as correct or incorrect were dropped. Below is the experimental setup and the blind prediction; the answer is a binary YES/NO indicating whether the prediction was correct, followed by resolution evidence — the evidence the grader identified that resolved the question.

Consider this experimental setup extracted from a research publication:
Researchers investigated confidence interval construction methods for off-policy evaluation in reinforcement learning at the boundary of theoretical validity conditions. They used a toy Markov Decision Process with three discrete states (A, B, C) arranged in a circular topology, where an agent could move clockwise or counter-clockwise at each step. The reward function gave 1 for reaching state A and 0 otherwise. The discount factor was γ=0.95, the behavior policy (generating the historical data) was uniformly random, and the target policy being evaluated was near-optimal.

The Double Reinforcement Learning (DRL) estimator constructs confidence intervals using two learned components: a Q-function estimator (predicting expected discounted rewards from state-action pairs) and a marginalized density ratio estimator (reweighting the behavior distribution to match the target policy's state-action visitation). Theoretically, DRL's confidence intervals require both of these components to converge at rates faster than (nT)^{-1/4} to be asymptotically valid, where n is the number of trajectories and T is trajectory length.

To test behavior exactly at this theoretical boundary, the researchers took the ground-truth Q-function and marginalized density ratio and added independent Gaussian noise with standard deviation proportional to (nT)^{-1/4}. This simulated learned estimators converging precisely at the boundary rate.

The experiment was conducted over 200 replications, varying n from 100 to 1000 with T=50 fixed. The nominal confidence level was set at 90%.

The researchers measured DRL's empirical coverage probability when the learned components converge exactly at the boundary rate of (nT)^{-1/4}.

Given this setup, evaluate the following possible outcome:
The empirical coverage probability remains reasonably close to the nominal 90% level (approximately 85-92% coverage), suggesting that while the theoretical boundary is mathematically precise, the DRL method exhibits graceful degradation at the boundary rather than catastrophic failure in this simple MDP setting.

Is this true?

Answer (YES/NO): NO